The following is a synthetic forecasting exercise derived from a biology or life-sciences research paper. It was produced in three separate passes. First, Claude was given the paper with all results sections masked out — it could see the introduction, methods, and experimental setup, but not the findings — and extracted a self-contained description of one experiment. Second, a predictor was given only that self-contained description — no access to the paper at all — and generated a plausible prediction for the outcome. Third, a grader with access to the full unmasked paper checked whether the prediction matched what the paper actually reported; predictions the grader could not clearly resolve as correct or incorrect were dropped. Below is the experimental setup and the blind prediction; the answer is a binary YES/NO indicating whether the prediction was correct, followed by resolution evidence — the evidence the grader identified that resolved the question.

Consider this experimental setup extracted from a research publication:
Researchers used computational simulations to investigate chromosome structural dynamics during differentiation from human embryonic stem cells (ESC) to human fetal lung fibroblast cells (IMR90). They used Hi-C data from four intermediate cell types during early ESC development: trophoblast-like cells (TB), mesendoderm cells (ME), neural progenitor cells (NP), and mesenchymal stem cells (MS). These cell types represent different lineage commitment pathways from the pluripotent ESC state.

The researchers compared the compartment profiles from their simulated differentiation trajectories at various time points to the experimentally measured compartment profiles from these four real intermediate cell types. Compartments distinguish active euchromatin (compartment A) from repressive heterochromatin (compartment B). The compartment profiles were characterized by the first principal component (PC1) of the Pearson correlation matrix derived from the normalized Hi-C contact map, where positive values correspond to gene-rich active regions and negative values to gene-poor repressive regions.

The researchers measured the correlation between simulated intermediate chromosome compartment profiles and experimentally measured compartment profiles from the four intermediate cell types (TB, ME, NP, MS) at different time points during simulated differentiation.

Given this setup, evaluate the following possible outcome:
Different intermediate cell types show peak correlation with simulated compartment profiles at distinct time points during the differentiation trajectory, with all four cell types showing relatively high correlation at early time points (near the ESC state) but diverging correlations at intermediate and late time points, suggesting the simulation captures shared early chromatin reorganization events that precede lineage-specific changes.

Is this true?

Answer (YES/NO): NO